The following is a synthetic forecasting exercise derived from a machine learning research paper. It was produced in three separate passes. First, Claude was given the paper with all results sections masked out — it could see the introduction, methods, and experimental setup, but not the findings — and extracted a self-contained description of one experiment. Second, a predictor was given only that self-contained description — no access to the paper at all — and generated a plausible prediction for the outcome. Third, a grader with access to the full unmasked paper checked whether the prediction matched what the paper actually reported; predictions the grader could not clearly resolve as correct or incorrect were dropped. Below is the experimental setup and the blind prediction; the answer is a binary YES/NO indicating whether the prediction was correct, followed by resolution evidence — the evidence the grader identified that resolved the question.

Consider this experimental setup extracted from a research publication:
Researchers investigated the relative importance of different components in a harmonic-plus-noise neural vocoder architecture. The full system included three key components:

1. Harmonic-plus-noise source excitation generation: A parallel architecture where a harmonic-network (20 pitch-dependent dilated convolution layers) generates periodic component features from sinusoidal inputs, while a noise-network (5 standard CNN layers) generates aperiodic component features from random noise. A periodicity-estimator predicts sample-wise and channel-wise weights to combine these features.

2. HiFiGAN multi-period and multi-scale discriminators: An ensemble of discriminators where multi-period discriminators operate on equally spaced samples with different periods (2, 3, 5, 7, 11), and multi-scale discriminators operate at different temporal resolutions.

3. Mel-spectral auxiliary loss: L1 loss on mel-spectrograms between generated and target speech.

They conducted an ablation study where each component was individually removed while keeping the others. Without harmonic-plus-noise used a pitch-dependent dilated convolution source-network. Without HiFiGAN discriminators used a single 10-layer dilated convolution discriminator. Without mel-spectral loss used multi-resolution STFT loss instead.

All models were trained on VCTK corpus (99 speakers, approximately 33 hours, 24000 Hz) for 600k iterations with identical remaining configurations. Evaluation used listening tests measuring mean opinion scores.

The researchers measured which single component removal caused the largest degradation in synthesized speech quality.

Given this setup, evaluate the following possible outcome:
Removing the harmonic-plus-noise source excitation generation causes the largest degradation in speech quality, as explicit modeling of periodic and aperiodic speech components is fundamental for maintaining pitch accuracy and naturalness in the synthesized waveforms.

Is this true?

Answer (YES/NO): NO